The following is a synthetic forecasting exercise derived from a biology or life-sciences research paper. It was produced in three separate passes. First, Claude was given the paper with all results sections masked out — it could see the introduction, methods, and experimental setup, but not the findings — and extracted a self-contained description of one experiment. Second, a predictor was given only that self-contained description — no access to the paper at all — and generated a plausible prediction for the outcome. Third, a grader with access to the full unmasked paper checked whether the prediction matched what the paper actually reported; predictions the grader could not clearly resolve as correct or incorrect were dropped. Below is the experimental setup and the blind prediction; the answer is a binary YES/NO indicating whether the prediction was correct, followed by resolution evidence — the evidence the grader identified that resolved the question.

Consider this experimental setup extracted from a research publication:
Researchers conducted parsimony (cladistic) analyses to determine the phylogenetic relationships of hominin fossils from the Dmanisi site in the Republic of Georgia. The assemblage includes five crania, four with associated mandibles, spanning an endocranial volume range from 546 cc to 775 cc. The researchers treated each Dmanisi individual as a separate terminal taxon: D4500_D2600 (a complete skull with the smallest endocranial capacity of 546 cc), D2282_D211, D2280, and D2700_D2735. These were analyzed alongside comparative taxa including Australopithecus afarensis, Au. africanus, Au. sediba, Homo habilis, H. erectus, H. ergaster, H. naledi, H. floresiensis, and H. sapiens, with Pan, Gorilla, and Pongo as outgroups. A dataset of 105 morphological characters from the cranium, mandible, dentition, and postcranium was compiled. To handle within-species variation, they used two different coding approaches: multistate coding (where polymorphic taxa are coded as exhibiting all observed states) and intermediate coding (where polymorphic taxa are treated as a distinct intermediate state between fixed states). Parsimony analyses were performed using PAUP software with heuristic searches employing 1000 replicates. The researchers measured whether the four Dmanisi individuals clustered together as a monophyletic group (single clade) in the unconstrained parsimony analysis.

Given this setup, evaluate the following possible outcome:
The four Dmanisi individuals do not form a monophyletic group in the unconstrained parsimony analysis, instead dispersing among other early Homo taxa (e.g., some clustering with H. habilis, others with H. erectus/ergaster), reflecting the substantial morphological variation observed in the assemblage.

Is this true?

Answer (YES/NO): NO